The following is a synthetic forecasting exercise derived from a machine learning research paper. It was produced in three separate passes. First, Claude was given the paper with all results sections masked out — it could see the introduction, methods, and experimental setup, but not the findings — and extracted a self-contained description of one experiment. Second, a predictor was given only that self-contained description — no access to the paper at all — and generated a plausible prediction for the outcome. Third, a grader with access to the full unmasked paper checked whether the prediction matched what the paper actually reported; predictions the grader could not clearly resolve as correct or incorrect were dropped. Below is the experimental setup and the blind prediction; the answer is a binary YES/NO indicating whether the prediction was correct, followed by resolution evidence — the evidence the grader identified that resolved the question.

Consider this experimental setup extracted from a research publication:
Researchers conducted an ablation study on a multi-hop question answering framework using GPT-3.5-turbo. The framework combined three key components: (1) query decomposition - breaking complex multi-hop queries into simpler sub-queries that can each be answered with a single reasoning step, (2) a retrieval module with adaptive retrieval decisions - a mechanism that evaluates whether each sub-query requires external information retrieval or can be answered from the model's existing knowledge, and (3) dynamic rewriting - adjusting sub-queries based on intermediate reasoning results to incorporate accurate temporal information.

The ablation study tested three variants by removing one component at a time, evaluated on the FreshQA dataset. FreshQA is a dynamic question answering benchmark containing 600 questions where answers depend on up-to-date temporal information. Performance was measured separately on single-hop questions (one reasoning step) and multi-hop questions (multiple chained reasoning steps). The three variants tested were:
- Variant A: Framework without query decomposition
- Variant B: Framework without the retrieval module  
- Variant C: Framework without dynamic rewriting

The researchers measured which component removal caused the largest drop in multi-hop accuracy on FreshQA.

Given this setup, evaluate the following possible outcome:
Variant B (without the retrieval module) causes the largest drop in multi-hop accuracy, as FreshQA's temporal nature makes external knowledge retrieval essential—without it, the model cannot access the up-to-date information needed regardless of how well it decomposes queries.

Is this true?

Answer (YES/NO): YES